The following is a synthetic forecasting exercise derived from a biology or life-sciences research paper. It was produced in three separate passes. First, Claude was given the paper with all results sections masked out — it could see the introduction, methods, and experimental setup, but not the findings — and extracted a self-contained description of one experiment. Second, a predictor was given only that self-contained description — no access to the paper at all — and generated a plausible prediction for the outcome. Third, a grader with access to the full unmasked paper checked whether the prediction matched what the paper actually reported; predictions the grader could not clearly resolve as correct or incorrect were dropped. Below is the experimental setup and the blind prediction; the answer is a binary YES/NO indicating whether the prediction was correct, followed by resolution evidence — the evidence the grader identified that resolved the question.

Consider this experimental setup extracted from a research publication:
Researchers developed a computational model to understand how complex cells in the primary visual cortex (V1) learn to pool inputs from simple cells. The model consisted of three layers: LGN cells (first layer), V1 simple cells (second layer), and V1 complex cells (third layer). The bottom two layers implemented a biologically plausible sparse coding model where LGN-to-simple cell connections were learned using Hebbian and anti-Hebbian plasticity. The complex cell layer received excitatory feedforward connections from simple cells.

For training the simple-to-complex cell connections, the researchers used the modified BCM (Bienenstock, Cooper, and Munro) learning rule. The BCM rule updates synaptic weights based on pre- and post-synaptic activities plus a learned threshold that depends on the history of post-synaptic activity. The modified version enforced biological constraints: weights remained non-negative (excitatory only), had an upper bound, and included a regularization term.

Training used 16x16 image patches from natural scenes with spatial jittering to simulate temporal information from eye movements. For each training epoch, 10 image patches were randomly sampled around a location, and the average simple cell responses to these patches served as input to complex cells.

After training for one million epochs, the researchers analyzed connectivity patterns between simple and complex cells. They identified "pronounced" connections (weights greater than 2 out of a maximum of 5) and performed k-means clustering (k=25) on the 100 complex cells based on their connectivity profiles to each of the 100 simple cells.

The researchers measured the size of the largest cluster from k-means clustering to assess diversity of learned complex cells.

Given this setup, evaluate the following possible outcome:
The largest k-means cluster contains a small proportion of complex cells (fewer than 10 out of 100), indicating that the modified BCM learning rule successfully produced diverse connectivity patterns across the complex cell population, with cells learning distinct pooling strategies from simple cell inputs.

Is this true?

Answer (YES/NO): NO